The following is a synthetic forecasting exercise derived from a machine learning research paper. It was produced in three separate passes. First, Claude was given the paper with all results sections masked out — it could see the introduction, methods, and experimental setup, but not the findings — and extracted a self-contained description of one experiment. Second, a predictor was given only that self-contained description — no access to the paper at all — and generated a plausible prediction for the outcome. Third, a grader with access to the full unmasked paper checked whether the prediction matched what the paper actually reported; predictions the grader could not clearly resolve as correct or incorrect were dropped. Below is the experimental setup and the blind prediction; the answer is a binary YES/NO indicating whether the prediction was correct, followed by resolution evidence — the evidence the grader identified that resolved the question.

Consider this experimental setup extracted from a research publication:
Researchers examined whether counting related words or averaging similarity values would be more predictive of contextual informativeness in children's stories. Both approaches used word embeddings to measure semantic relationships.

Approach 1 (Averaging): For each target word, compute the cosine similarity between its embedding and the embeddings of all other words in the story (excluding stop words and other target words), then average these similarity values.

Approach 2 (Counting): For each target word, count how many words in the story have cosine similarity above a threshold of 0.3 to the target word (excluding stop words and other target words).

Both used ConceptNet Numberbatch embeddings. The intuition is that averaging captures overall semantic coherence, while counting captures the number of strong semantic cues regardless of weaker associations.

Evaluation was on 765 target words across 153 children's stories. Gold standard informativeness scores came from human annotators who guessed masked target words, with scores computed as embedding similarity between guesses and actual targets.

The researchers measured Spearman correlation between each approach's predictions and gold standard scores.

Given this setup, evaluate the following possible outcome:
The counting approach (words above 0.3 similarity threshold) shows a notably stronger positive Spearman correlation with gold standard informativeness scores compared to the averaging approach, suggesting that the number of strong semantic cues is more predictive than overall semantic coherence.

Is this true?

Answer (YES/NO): YES